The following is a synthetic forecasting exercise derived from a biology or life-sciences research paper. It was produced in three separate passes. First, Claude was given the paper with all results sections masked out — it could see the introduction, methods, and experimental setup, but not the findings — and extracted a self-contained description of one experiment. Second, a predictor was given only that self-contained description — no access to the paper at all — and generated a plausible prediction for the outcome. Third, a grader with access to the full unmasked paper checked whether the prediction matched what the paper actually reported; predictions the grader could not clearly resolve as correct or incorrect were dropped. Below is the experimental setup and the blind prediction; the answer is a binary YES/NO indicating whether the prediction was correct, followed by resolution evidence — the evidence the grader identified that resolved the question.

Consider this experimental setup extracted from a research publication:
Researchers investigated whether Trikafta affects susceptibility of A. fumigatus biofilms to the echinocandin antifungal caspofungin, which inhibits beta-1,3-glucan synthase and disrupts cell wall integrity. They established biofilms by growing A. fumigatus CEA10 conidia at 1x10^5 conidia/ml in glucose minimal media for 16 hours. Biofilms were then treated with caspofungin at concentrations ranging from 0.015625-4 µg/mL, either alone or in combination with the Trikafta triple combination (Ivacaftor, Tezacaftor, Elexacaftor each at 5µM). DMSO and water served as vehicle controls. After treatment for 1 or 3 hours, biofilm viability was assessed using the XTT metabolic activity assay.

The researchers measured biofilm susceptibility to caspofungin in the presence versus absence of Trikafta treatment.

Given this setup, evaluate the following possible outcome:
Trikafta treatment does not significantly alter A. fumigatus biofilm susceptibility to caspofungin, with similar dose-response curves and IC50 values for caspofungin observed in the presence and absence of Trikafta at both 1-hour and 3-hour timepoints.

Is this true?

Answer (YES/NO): NO